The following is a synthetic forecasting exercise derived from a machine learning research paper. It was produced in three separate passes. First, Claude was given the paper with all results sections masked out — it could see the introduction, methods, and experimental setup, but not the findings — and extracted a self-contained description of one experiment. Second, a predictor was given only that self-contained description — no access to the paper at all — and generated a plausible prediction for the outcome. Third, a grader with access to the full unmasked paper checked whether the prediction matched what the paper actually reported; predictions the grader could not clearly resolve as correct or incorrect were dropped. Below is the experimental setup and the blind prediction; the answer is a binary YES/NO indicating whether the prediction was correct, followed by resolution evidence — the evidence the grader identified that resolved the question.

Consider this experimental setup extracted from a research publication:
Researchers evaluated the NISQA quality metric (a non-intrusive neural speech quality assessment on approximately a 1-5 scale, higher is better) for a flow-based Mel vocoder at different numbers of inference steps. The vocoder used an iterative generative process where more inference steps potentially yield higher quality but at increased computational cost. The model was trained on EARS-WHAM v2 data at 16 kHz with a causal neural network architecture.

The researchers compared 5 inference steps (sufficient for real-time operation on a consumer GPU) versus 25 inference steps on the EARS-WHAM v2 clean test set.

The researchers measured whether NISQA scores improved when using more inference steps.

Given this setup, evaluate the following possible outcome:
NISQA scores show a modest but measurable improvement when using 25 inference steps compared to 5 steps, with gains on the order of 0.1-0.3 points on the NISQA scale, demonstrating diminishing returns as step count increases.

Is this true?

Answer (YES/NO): NO